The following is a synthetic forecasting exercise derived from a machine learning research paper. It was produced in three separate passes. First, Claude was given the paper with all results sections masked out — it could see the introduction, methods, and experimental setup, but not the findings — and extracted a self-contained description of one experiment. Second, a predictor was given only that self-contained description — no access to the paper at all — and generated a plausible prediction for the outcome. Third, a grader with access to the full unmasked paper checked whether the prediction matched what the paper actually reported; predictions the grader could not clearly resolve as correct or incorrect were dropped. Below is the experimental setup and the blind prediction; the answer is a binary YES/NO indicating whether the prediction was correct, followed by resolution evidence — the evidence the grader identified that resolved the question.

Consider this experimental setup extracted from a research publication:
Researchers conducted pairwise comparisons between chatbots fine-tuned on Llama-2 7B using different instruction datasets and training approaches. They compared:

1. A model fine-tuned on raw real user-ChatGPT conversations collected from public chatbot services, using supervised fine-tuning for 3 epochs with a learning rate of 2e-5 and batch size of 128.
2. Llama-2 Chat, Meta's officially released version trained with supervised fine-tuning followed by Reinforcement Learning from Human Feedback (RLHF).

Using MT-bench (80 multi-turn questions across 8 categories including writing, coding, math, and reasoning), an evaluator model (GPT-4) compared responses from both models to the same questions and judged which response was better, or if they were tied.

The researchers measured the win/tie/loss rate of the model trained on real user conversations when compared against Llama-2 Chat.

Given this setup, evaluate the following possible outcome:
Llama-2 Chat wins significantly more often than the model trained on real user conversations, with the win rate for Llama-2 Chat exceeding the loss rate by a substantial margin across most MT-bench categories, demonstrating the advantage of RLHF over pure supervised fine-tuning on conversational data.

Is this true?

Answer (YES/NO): YES